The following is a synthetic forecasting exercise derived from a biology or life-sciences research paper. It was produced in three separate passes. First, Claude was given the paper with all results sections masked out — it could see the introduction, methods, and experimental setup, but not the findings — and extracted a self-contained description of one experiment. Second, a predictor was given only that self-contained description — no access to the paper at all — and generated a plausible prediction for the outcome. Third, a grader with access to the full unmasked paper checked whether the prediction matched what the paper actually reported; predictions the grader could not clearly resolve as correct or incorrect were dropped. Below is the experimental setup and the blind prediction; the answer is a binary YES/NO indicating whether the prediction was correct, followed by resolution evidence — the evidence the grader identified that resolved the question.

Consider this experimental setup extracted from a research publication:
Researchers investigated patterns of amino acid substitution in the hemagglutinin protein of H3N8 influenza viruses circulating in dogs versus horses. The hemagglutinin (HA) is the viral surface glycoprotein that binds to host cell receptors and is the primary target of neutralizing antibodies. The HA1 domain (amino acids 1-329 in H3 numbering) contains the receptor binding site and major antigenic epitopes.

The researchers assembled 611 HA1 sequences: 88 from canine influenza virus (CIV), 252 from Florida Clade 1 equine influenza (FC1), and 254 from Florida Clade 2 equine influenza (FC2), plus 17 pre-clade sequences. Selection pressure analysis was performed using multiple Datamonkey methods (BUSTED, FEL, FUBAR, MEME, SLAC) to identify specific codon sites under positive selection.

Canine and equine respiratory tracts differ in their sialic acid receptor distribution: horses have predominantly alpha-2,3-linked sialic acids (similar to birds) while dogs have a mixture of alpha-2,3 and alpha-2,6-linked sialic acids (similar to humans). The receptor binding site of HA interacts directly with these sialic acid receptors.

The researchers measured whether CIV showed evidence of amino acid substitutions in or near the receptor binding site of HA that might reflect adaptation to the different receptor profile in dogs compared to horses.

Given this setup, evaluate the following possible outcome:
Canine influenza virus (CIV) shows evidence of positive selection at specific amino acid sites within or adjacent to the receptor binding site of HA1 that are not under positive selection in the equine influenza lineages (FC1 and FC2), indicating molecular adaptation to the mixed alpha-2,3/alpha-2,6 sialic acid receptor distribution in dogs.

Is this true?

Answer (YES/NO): NO